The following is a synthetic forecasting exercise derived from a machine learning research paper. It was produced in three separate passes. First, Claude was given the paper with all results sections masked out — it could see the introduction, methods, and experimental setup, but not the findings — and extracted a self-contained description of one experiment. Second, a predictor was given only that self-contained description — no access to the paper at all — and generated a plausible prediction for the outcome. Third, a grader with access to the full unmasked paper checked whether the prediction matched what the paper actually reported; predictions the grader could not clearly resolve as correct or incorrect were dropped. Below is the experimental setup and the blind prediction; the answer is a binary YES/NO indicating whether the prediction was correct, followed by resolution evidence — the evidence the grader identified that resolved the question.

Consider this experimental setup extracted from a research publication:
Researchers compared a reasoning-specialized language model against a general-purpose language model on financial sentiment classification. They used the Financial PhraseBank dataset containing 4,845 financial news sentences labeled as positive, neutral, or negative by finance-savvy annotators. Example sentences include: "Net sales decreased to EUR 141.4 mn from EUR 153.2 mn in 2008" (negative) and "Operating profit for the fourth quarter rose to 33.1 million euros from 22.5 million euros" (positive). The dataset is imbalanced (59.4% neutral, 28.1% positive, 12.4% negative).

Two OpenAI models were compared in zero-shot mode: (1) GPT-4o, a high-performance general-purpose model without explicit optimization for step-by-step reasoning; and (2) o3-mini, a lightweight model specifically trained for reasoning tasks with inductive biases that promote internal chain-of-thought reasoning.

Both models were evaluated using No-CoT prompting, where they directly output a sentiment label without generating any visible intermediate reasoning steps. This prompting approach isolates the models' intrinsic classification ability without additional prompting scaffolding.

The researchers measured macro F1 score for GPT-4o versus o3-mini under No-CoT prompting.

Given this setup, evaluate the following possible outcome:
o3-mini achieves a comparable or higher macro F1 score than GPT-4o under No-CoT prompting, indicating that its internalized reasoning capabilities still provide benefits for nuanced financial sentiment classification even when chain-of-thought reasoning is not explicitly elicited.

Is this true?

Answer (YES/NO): NO